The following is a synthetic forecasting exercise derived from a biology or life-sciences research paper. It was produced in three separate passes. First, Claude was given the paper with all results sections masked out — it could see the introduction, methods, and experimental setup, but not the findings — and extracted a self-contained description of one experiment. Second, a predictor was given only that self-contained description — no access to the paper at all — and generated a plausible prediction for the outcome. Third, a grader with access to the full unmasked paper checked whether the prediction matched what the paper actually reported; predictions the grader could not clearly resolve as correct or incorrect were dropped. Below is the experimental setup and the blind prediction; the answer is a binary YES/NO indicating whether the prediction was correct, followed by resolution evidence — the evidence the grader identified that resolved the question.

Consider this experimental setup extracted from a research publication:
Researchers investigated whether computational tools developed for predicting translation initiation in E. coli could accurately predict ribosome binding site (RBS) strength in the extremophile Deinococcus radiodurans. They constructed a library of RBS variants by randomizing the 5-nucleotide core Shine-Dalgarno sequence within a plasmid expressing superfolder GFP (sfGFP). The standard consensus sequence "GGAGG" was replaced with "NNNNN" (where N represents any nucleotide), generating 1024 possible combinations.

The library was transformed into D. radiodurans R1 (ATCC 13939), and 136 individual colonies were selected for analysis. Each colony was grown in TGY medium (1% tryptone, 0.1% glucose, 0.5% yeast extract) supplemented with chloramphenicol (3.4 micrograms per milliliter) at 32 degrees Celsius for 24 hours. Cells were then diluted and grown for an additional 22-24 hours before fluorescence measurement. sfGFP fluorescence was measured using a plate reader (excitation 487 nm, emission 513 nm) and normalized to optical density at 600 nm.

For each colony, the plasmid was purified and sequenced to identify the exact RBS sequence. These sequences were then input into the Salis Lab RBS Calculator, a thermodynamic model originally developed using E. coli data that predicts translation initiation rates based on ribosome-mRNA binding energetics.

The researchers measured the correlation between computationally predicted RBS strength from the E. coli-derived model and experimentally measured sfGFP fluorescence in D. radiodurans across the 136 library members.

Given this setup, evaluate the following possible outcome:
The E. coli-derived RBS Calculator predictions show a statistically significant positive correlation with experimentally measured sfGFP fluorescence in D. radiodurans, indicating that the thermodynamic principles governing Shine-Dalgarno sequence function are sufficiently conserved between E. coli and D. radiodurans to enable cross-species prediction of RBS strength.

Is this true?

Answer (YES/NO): NO